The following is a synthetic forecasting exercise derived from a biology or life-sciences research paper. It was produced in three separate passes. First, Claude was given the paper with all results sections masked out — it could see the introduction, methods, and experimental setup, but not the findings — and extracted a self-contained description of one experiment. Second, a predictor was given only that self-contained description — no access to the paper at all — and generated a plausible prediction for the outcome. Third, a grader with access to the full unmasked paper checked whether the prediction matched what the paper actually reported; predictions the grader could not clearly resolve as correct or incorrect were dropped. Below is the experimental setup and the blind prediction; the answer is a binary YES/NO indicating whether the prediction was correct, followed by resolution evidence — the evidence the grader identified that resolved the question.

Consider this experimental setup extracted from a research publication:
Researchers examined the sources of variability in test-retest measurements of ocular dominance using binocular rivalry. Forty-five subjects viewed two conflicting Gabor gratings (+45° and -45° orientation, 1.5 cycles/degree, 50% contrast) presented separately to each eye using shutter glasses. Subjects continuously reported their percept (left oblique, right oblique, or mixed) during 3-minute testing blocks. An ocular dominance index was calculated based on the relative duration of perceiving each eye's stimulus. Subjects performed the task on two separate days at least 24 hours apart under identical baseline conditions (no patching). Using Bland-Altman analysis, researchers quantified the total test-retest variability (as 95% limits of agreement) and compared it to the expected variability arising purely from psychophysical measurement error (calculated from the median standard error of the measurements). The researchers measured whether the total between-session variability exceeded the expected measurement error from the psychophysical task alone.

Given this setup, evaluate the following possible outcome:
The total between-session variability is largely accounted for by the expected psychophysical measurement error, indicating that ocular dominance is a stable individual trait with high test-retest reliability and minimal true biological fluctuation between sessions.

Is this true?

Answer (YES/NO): NO